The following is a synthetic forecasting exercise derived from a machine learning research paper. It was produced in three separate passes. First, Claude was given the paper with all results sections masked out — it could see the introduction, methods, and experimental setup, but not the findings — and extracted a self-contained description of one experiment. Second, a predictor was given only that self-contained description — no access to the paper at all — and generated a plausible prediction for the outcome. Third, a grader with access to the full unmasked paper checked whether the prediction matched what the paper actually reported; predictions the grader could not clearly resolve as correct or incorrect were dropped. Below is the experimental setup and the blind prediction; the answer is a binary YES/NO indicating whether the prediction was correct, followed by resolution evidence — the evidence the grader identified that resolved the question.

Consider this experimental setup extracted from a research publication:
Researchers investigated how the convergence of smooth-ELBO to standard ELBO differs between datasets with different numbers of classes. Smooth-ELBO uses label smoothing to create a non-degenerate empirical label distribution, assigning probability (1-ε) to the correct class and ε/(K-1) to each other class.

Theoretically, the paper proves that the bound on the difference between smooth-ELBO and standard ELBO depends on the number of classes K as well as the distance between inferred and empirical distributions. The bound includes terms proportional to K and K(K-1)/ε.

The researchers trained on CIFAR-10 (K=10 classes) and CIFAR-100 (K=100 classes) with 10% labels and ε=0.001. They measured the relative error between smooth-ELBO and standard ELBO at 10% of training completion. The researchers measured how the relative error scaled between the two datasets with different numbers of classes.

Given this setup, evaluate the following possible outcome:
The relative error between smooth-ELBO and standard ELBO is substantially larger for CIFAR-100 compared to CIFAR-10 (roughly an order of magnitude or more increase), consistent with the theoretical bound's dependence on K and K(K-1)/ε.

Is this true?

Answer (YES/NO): NO